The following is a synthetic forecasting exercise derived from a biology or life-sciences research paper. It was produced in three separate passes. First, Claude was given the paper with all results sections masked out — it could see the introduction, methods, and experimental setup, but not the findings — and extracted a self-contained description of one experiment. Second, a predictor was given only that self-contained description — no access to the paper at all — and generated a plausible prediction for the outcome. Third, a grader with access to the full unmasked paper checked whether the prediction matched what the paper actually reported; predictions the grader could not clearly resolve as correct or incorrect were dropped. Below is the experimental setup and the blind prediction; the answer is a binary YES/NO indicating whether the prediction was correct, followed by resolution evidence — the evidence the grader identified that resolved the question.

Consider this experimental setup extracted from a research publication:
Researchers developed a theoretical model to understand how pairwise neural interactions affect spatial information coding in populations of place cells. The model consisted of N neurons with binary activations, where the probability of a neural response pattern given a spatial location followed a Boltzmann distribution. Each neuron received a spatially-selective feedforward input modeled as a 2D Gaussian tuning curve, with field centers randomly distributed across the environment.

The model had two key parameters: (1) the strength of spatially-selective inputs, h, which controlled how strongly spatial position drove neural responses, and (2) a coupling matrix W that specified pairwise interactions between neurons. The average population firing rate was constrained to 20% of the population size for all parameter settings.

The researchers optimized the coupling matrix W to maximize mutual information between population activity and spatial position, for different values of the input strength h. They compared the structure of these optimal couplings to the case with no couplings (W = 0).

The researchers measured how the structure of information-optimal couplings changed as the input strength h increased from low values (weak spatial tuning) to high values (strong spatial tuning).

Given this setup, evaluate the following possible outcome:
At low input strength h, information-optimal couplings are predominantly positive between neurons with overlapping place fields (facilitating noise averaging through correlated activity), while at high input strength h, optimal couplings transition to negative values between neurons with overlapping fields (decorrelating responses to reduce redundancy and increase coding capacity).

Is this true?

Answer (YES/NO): NO